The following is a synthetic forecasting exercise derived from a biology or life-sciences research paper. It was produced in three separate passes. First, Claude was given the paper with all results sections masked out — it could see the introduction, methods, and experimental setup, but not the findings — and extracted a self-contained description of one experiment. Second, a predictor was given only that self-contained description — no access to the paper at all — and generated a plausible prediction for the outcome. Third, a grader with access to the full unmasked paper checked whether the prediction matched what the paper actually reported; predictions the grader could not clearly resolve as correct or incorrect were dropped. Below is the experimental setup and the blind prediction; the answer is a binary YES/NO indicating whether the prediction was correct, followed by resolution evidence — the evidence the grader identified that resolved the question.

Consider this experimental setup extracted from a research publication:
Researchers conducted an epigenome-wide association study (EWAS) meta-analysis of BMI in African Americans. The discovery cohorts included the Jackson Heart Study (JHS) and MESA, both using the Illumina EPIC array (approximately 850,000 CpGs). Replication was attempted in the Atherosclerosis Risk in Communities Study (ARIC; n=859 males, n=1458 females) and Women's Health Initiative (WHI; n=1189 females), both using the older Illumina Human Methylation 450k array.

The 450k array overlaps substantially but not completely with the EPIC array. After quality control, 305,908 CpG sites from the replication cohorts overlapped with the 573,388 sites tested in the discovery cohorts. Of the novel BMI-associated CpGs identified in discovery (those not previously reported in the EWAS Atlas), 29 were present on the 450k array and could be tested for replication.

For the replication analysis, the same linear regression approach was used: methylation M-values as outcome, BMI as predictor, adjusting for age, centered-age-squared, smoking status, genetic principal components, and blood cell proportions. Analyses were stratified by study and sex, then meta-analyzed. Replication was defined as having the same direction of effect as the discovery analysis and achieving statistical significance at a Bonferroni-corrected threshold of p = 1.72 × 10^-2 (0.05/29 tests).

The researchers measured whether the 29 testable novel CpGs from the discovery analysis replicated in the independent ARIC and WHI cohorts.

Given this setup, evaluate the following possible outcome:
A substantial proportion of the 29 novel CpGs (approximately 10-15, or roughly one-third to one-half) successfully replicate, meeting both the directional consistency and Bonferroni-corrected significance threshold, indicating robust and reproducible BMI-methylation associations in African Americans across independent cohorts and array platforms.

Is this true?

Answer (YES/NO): NO